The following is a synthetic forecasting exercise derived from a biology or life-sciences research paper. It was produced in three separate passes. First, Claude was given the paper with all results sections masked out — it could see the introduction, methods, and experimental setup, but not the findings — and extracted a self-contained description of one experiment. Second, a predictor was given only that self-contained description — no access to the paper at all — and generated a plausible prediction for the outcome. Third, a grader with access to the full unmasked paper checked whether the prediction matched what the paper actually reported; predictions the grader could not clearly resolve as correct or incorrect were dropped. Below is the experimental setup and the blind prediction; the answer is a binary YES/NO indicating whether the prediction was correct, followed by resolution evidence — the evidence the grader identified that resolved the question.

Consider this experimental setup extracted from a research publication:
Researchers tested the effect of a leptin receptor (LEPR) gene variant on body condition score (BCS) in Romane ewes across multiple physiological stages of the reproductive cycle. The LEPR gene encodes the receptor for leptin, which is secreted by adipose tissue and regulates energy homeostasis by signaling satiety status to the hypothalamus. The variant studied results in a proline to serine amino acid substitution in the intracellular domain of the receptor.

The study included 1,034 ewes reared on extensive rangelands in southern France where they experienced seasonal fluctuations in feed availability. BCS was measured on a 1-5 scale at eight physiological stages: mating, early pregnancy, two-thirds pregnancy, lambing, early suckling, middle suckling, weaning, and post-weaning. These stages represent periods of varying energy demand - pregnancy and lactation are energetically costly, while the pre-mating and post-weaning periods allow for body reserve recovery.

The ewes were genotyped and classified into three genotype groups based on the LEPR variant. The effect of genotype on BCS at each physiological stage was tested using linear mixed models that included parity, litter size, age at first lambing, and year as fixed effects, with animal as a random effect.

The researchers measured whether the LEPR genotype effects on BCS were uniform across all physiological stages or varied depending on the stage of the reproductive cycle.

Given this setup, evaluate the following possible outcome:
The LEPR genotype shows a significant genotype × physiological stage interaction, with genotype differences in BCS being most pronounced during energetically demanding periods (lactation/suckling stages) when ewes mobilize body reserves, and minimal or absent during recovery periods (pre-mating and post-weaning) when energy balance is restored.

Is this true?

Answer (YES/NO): NO